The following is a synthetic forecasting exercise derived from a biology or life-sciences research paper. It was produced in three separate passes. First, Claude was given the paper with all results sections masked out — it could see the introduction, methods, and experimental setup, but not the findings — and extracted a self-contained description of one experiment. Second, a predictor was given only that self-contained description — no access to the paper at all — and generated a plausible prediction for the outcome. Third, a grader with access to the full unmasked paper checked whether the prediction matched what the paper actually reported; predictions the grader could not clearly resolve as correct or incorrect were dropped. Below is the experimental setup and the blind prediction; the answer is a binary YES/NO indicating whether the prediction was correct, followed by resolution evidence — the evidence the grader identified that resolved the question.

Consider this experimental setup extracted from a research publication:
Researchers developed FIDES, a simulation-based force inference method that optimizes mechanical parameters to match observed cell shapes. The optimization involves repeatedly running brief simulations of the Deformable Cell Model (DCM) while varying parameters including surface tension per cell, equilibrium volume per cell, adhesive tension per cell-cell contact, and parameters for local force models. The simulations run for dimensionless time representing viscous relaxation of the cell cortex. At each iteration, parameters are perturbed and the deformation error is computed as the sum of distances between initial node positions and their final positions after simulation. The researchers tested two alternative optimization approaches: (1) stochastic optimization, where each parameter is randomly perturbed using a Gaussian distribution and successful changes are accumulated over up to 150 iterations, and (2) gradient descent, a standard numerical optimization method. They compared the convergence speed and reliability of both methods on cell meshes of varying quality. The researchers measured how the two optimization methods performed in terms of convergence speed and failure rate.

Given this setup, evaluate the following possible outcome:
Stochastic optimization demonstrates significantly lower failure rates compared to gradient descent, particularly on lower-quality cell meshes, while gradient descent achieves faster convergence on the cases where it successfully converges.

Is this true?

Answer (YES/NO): NO